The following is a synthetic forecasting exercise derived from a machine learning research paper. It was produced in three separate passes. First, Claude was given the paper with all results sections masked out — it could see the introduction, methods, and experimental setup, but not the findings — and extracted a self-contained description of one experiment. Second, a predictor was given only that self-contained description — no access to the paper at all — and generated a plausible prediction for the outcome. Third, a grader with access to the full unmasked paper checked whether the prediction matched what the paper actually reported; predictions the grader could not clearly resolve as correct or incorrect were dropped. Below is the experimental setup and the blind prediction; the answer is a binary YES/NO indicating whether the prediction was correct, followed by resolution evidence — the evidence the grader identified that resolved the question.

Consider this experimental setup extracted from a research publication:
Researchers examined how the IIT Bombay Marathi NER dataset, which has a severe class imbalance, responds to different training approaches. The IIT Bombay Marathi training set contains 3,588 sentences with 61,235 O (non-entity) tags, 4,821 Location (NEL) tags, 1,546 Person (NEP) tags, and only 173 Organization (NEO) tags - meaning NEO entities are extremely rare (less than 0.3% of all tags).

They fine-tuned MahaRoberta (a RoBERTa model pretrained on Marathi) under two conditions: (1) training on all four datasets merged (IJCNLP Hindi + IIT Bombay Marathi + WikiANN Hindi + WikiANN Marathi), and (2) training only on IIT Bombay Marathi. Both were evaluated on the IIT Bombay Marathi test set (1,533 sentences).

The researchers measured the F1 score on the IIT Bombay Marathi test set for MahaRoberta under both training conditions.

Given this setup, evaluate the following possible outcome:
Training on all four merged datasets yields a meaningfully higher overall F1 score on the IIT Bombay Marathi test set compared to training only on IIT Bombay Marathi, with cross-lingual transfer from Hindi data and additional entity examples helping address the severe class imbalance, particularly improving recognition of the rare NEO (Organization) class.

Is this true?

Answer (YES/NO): NO